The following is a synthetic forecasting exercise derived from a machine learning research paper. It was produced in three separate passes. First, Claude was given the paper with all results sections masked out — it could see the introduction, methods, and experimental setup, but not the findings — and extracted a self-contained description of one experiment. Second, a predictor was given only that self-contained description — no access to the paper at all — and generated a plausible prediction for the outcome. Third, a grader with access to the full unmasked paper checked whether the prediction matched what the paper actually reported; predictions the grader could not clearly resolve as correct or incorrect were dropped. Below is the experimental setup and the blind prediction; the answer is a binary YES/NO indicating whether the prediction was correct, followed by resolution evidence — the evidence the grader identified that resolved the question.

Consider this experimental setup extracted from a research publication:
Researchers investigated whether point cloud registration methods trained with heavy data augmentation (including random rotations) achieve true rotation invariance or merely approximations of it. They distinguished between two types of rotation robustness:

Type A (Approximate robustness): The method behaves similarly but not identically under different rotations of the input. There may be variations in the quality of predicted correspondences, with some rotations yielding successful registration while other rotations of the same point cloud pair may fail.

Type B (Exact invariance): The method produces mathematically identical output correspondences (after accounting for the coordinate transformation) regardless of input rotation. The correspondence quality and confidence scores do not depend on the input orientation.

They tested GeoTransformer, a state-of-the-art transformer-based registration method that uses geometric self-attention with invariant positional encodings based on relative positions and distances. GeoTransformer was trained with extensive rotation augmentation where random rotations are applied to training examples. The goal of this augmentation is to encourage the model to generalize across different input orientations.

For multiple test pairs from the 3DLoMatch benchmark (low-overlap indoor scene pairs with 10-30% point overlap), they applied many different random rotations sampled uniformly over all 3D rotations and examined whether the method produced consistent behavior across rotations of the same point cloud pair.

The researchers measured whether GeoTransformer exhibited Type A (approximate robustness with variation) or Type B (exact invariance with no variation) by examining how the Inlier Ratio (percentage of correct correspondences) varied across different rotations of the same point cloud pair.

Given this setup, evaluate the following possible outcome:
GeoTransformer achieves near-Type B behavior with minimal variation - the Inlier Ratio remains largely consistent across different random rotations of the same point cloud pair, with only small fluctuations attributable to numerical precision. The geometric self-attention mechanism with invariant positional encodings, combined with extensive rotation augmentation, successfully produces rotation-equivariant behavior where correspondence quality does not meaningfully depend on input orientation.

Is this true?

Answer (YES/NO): NO